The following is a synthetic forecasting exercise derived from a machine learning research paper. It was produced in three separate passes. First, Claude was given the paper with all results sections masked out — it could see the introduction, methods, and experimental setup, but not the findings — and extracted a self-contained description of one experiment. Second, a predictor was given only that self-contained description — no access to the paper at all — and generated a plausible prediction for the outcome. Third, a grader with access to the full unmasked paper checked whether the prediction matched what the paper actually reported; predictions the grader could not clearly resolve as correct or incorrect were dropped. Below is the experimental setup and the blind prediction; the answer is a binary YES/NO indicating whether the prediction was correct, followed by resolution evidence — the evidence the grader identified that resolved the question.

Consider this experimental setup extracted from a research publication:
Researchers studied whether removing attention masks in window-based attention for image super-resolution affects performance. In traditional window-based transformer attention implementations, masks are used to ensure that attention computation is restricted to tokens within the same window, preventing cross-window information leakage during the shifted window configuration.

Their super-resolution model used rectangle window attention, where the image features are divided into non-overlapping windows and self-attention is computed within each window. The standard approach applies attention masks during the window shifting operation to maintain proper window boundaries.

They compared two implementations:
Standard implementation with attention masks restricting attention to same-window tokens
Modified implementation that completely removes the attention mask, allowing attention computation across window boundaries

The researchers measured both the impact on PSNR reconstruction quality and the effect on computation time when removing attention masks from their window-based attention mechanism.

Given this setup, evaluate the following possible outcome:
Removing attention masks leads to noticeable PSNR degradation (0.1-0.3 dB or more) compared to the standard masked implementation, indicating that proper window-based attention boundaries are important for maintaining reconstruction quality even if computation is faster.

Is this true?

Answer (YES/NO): NO